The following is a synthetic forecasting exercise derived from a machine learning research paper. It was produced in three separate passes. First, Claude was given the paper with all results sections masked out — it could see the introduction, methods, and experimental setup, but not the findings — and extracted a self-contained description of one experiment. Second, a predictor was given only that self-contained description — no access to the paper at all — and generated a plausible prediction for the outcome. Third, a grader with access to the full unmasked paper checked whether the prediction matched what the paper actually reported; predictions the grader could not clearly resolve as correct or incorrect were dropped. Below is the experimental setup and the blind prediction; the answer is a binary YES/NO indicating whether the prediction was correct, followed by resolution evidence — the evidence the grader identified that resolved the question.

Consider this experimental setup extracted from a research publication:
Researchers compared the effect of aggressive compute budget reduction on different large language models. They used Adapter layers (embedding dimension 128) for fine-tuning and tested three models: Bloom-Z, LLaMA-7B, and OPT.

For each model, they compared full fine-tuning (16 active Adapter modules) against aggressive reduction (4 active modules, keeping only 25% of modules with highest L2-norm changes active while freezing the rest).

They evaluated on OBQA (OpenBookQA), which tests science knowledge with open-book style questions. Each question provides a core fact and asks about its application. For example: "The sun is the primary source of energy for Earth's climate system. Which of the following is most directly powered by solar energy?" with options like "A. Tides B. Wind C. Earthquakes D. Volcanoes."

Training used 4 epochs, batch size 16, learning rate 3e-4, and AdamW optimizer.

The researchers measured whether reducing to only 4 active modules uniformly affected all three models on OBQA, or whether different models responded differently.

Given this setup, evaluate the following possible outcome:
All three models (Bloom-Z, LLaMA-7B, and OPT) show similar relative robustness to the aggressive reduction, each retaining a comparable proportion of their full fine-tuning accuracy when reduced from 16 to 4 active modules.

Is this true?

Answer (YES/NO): NO